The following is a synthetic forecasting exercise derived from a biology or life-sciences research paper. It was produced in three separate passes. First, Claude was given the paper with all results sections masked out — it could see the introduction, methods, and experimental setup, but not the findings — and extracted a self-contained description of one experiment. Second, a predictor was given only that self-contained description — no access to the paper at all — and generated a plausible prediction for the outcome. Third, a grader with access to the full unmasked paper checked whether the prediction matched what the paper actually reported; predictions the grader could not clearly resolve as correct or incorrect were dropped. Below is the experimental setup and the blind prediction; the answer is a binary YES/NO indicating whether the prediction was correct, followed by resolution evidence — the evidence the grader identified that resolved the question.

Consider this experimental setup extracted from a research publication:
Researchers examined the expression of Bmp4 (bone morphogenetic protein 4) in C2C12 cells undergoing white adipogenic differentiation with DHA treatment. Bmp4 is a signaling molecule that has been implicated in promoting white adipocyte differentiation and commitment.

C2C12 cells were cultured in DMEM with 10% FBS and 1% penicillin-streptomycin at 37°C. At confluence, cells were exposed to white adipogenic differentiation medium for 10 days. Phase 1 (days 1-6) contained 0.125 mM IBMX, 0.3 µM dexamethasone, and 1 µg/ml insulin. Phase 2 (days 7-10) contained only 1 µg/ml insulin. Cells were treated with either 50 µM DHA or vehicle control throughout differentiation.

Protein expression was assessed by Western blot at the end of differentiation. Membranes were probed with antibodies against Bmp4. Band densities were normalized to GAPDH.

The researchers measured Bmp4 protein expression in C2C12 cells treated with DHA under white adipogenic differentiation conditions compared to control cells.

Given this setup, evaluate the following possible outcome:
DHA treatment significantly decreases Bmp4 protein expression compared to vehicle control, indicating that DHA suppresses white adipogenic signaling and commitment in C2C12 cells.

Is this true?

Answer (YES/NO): NO